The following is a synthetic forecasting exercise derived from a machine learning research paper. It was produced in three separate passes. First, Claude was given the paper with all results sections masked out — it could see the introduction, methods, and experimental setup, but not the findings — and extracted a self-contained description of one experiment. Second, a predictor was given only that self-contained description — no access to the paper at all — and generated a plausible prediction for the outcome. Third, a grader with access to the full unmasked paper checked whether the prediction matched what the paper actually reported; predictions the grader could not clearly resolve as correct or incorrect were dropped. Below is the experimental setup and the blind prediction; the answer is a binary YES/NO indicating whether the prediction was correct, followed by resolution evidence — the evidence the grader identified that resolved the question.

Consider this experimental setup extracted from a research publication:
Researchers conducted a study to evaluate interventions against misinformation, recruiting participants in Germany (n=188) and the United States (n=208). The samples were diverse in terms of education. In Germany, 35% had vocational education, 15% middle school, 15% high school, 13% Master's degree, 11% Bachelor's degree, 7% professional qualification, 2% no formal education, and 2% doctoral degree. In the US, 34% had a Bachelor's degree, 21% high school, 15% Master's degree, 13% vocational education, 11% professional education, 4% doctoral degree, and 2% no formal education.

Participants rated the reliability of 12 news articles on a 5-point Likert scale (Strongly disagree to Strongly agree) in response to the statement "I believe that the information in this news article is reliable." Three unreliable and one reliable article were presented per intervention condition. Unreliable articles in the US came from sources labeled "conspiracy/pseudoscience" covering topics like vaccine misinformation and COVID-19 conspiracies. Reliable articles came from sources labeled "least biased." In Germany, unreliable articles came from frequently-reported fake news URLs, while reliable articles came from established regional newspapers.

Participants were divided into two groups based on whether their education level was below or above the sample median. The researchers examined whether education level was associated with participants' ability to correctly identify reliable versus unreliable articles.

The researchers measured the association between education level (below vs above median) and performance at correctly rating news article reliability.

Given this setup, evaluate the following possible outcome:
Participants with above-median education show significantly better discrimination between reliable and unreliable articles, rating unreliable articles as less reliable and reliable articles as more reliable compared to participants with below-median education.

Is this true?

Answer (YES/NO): NO